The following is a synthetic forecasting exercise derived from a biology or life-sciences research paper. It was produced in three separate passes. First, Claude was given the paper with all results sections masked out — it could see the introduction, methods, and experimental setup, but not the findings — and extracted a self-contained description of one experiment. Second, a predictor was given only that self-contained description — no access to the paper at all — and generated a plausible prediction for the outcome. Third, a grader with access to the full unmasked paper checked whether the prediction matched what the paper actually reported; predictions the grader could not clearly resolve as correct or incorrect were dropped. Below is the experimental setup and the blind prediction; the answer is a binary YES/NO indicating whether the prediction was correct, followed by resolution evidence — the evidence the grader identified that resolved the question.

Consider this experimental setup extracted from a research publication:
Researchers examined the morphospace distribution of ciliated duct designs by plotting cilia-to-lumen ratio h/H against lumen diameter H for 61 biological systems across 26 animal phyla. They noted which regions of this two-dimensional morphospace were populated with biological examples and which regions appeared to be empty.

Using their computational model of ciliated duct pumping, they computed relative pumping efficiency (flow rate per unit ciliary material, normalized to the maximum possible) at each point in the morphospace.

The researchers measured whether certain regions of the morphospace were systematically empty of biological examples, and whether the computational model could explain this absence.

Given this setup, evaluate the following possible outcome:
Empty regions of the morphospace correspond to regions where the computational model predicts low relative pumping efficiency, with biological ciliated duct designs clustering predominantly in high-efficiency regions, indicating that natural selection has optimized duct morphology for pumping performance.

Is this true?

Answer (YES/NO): YES